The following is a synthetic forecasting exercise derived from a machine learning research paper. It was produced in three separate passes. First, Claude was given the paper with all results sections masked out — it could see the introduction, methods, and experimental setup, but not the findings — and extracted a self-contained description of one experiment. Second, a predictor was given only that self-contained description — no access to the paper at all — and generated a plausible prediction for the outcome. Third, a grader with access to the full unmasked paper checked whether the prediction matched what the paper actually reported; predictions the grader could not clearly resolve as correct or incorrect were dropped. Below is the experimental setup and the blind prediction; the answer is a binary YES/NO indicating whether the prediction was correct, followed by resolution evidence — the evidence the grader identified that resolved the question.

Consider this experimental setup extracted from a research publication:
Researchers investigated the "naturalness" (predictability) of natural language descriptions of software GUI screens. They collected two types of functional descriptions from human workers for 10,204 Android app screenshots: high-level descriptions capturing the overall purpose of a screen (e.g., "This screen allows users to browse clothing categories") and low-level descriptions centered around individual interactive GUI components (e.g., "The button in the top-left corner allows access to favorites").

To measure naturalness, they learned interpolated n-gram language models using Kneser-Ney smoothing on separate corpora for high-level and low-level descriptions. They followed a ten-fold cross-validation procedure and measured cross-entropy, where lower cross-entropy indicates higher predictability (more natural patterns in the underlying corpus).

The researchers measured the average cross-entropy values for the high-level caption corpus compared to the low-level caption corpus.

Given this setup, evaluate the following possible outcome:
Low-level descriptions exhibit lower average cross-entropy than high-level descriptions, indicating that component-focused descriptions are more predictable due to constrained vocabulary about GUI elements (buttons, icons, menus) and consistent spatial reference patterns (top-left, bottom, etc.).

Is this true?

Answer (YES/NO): NO